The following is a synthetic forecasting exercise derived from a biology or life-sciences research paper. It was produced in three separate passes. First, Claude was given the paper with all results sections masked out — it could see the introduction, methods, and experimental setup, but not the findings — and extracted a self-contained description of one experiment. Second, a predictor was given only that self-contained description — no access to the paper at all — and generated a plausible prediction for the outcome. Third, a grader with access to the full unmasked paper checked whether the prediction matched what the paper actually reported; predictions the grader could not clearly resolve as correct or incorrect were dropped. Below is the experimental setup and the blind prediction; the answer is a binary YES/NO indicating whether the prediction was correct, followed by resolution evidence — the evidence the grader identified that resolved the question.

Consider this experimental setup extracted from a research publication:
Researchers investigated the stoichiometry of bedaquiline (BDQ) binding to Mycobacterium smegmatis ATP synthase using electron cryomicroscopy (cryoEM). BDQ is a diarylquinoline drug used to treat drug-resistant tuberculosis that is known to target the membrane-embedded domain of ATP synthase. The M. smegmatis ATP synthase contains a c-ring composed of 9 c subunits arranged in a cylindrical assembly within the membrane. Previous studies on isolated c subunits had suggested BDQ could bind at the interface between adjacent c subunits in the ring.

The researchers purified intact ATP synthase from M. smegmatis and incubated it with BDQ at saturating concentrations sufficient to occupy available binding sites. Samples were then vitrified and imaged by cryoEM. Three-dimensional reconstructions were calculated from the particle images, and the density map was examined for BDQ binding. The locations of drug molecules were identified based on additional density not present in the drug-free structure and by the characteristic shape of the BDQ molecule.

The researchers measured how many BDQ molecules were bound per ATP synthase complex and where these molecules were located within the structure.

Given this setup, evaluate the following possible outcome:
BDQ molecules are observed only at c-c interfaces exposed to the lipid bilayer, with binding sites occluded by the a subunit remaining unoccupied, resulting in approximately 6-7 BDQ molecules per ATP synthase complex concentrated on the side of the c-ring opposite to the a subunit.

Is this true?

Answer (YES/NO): NO